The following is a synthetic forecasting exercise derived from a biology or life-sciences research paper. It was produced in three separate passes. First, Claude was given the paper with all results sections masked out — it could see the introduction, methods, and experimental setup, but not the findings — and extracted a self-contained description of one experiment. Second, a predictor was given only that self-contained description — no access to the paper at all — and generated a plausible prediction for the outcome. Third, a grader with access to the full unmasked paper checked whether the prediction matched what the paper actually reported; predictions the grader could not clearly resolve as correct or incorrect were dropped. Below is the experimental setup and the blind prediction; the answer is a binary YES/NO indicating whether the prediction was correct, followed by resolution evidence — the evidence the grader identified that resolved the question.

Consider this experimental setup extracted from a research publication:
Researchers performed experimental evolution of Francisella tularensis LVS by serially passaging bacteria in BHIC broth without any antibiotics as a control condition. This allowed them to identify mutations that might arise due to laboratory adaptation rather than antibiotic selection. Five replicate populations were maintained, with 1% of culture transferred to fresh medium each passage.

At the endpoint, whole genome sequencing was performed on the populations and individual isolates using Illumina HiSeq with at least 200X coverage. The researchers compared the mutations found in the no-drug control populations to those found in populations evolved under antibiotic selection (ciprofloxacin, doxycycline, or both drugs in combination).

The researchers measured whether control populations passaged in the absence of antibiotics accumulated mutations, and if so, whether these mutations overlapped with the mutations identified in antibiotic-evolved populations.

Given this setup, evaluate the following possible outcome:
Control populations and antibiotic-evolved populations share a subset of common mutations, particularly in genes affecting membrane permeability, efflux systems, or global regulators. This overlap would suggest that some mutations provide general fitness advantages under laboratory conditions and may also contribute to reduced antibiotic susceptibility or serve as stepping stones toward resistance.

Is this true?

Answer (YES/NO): NO